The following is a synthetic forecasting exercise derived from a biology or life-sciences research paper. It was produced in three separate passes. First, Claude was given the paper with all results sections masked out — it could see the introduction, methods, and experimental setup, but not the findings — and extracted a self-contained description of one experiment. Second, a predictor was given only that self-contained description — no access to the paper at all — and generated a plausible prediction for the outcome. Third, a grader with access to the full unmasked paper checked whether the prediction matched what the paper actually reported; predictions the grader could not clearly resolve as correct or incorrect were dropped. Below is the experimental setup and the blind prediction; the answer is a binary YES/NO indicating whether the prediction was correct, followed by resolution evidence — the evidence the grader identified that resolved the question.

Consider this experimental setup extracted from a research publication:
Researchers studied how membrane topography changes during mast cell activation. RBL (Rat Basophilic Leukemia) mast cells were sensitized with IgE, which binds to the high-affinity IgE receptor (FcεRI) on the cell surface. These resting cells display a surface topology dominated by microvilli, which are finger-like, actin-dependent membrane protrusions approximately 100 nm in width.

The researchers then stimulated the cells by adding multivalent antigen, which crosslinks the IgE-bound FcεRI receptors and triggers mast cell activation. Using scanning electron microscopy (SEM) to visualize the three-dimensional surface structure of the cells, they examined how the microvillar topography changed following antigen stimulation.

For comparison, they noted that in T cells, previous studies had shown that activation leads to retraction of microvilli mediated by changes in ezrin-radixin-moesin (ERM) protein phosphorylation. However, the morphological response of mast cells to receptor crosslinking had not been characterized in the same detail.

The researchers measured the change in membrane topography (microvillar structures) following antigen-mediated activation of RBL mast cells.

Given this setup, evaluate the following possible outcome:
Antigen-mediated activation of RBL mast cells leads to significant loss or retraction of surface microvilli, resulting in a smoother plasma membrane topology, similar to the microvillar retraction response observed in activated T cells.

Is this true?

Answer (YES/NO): NO